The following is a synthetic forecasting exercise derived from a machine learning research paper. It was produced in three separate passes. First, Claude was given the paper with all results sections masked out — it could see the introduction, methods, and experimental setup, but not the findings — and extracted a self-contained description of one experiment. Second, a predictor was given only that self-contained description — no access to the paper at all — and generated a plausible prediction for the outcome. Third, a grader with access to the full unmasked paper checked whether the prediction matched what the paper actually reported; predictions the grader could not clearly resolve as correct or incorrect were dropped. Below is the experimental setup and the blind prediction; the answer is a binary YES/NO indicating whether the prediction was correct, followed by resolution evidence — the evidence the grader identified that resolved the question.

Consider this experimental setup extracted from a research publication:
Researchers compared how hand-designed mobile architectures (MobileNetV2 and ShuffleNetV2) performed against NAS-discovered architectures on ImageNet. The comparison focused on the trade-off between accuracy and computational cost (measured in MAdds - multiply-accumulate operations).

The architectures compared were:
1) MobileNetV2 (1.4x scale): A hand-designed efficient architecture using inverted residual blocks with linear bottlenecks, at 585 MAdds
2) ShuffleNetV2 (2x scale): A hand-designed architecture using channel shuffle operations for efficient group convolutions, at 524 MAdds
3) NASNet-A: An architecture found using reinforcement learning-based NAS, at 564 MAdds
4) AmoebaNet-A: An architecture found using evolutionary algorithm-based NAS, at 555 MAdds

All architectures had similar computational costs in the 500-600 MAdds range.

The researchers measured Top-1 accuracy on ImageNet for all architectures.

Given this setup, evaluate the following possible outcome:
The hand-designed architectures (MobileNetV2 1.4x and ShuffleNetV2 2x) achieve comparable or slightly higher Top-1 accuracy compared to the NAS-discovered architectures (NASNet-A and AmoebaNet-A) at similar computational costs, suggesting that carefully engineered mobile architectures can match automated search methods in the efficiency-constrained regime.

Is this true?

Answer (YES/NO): NO